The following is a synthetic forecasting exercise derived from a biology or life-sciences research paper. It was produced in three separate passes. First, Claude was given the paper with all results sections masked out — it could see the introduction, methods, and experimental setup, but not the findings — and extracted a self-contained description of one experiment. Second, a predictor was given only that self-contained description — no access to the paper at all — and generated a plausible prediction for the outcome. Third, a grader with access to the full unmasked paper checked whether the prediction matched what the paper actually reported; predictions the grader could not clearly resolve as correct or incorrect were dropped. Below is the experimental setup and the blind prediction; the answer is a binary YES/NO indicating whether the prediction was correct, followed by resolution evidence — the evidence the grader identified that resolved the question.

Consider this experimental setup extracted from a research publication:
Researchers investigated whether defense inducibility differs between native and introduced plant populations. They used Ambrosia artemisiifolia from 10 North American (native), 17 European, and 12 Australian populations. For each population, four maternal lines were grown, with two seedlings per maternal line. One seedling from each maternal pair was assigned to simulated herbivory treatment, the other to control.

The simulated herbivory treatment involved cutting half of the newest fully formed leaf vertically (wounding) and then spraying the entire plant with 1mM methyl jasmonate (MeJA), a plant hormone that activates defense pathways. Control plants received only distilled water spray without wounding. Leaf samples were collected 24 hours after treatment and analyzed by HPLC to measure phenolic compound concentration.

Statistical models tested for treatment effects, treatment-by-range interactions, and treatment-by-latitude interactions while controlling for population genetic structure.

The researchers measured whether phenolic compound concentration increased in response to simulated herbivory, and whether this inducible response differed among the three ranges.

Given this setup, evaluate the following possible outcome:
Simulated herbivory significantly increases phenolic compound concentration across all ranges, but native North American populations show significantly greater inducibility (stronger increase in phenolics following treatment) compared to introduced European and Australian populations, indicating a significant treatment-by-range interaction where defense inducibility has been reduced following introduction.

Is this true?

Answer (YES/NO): NO